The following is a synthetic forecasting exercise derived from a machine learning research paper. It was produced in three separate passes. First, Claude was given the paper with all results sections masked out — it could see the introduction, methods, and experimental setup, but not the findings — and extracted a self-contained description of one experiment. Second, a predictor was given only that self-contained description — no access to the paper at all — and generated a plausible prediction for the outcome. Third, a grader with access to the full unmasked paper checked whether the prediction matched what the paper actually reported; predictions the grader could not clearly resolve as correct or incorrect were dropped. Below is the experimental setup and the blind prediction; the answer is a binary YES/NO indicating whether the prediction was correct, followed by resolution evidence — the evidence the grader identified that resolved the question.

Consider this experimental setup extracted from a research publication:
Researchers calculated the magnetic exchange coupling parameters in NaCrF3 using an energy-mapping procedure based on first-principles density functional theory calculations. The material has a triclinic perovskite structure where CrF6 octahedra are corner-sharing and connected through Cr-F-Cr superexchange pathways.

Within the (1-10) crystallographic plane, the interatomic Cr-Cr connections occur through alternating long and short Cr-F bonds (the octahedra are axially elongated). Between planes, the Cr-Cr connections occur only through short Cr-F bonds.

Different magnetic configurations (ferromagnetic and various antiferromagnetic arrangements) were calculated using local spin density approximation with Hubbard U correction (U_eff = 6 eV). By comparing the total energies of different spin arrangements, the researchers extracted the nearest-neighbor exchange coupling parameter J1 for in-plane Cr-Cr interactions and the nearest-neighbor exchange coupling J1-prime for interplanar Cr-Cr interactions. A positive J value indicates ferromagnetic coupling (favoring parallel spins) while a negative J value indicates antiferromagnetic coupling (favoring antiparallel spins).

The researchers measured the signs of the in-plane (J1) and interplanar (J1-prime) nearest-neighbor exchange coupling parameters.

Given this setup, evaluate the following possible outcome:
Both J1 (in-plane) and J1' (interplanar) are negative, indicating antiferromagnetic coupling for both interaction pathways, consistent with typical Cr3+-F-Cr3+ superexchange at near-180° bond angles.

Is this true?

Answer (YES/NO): NO